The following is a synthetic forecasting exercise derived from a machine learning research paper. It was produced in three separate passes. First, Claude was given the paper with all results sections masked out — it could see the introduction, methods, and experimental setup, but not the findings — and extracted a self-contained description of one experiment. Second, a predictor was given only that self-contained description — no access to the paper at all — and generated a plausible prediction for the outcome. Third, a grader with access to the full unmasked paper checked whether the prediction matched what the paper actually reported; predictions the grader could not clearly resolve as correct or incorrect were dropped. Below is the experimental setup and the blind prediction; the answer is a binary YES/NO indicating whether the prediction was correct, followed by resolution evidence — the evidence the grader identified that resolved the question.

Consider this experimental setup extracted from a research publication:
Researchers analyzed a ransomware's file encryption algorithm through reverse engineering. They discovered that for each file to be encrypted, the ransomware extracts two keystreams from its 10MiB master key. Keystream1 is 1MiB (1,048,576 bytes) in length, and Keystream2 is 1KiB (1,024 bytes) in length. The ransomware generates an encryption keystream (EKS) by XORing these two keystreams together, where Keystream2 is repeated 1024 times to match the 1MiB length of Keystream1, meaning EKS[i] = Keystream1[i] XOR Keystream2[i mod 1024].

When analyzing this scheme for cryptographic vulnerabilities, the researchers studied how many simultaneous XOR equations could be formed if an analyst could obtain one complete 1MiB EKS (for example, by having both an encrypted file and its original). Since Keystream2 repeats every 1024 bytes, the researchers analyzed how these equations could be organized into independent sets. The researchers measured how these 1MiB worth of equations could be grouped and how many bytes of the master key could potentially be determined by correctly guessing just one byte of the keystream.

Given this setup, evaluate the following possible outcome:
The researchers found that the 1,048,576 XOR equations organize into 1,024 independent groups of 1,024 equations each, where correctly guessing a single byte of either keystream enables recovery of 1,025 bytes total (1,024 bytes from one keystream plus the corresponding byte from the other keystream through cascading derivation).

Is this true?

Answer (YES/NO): YES